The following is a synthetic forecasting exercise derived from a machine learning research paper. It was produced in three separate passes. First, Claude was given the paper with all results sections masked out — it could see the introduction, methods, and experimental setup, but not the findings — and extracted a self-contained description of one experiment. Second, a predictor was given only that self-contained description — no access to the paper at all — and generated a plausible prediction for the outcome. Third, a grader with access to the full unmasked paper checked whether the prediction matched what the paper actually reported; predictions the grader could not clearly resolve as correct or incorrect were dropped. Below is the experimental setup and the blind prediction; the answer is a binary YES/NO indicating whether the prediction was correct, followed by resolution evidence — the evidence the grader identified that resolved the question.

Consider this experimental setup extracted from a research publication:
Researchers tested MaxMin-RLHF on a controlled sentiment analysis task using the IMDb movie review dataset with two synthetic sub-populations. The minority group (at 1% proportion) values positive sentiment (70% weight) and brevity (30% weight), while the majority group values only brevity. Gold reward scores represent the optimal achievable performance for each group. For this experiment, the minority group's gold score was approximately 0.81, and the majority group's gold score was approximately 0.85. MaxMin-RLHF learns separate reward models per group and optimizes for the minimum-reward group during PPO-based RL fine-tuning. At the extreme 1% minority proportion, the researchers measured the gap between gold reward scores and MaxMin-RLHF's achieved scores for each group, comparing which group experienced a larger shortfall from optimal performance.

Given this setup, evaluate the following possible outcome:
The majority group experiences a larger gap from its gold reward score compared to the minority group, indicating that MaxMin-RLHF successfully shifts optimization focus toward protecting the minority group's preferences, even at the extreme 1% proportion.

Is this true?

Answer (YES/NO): YES